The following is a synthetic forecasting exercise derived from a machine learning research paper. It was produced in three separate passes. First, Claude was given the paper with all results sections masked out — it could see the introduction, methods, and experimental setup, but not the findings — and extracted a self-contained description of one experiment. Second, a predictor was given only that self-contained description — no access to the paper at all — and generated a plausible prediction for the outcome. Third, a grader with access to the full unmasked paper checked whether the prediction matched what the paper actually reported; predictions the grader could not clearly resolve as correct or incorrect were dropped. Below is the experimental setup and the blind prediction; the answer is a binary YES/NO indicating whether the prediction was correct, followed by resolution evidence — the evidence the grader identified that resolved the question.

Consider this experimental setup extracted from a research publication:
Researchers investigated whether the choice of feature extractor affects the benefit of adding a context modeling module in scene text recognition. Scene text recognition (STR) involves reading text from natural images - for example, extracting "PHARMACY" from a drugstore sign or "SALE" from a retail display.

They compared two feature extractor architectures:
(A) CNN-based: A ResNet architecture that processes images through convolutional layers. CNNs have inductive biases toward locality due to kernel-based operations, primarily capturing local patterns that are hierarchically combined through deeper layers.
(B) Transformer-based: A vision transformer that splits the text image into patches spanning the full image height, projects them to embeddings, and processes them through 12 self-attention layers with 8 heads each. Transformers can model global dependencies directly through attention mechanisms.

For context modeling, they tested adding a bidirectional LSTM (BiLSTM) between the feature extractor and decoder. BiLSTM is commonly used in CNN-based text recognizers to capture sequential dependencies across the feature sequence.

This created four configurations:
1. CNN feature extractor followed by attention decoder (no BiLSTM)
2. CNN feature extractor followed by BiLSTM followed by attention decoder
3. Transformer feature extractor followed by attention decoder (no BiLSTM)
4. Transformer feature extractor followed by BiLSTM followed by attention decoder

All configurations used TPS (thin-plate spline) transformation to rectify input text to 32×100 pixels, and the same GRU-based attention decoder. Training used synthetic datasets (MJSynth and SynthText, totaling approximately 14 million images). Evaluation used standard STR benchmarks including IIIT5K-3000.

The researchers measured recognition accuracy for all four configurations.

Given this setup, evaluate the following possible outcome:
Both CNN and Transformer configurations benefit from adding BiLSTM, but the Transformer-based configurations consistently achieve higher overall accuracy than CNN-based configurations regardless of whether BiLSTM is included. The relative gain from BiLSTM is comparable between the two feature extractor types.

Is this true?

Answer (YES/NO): NO